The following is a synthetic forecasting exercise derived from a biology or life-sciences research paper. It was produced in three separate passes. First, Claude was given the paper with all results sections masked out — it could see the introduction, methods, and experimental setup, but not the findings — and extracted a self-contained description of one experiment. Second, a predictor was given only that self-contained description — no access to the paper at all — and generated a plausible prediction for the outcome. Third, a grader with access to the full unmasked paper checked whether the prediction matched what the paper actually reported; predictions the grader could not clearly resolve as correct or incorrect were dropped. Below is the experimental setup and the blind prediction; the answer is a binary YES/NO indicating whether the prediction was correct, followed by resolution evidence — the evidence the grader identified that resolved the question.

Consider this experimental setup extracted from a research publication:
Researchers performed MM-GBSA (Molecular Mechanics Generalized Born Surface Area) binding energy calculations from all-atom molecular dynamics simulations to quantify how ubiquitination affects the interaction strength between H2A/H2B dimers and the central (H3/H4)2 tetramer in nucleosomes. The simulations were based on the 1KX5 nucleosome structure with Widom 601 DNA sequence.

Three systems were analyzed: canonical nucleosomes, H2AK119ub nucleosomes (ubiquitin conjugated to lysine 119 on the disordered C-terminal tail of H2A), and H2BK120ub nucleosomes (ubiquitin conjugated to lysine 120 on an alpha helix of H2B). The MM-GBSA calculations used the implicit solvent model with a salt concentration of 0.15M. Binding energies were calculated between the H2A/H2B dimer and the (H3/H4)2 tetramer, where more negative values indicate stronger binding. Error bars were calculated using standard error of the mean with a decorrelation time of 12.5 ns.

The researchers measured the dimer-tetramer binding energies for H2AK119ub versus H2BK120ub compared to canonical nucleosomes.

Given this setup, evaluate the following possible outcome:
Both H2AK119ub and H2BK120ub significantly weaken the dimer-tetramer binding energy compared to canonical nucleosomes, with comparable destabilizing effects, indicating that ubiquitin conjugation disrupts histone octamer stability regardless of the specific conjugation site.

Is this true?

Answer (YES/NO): NO